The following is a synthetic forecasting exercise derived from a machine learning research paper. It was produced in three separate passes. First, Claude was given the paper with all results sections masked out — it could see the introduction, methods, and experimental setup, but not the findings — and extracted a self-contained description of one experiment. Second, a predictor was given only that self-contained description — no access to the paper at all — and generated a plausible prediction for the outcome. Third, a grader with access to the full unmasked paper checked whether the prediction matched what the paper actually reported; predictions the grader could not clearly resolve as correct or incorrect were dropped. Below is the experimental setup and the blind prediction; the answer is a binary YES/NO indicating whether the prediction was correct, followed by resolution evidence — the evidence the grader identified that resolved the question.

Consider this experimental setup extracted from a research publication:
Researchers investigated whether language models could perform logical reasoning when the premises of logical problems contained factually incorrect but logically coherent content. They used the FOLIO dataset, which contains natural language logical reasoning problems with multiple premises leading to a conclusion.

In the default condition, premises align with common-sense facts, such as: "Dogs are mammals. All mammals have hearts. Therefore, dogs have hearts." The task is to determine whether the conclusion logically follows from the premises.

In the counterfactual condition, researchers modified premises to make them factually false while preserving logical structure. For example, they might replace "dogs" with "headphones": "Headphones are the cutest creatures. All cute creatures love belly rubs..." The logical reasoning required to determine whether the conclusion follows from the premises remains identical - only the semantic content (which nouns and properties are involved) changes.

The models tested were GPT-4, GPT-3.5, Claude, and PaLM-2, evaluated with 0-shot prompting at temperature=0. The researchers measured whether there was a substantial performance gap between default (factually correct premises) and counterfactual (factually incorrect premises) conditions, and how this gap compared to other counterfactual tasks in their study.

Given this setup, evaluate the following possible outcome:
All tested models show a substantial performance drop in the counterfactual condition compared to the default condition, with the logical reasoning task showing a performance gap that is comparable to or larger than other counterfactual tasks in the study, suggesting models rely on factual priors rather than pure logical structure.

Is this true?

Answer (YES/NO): NO